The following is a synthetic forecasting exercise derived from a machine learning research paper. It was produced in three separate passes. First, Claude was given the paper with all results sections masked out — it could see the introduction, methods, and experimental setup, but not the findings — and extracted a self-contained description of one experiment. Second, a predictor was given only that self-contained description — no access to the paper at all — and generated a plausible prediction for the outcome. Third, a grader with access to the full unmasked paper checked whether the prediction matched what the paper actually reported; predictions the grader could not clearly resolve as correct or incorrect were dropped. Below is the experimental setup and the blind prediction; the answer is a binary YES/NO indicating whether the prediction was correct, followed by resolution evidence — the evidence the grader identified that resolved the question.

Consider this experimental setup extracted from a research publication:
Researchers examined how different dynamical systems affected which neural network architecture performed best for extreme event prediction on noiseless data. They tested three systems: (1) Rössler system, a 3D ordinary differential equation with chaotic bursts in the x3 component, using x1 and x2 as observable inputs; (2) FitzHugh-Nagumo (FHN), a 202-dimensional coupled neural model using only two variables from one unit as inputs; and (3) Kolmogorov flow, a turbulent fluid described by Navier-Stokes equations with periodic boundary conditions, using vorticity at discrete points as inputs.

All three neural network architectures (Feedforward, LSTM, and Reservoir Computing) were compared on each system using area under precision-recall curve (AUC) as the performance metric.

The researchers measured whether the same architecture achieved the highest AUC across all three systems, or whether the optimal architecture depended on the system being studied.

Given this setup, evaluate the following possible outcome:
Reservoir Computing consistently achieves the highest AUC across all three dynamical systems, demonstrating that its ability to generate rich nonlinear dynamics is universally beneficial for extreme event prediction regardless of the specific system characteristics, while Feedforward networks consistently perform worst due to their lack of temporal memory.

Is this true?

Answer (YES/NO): NO